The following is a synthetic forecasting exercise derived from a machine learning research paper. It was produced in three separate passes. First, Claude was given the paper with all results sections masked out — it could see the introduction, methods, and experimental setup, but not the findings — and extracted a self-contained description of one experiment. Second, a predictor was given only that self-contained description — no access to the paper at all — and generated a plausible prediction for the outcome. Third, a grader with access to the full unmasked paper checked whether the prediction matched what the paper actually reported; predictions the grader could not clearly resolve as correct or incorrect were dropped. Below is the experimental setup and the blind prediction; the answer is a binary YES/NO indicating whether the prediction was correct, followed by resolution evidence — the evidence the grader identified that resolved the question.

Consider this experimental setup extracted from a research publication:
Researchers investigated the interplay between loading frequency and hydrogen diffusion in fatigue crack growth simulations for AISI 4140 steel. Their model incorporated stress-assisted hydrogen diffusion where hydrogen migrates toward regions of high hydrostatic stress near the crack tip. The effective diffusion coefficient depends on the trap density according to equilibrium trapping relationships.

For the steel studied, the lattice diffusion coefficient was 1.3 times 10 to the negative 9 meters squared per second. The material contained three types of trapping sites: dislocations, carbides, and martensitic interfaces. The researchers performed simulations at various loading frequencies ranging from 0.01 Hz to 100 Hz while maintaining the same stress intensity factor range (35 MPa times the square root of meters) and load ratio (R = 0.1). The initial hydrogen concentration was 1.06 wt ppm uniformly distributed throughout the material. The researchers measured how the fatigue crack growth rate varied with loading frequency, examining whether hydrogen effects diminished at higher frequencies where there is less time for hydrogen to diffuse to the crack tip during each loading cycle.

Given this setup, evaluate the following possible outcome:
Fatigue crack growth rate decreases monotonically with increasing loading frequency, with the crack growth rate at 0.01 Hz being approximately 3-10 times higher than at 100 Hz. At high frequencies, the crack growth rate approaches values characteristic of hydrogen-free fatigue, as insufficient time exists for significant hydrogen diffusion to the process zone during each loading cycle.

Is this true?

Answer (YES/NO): NO